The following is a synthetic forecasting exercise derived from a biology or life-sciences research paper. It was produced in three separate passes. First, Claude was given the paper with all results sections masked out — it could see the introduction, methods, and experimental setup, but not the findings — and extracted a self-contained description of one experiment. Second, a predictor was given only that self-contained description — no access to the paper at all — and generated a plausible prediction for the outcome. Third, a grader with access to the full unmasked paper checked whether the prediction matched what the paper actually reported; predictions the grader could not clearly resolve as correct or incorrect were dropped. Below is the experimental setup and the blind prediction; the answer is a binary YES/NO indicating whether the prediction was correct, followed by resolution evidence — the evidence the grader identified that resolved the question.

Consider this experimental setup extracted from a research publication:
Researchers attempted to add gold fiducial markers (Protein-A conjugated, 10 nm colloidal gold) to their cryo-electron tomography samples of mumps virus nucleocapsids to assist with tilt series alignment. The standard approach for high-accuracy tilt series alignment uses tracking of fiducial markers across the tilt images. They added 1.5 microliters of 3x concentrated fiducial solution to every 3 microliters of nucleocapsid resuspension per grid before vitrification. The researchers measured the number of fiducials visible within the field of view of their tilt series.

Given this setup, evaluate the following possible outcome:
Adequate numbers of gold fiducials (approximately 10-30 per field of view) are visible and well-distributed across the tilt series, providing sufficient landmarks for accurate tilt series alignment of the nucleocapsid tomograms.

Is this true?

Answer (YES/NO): NO